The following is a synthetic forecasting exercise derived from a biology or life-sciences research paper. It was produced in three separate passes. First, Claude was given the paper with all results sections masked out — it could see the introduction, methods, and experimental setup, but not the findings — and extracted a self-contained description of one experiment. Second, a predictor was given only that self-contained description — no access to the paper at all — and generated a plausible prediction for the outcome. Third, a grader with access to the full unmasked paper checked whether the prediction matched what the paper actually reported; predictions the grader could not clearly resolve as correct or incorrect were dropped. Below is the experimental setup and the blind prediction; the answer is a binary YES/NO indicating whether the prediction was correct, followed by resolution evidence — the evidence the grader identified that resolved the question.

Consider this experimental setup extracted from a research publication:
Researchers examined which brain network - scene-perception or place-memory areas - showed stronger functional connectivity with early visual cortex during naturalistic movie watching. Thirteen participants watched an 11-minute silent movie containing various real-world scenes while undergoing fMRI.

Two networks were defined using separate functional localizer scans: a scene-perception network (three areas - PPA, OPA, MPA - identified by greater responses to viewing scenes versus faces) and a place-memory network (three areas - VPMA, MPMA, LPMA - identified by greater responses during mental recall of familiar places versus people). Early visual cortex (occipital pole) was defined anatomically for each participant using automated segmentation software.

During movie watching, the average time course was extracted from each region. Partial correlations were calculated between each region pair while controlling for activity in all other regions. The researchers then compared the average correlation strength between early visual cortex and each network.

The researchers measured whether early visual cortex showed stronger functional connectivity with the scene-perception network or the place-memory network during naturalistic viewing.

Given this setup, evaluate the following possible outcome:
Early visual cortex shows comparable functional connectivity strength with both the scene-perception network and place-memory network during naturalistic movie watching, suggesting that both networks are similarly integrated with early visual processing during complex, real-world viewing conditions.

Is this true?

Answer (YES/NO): NO